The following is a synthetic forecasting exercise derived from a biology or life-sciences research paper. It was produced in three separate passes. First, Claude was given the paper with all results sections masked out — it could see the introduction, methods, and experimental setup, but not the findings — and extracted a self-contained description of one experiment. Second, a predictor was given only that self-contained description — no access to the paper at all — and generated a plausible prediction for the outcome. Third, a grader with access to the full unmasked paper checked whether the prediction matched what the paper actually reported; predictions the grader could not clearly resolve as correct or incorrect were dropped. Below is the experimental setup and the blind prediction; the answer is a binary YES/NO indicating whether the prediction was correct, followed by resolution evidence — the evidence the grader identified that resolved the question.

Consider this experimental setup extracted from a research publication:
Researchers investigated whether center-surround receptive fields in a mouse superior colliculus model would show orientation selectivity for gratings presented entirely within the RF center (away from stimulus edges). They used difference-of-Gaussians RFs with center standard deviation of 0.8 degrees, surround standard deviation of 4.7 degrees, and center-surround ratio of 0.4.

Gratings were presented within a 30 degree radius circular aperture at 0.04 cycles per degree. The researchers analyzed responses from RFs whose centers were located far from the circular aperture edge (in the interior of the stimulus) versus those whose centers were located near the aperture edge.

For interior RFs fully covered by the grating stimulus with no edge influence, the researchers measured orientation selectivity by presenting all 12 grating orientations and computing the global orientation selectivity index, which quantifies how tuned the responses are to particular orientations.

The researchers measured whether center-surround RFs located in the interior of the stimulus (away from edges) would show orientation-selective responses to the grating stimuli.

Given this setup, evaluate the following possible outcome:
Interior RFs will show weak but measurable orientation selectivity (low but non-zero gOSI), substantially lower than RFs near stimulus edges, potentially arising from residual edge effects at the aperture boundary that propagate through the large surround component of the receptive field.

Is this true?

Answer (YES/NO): NO